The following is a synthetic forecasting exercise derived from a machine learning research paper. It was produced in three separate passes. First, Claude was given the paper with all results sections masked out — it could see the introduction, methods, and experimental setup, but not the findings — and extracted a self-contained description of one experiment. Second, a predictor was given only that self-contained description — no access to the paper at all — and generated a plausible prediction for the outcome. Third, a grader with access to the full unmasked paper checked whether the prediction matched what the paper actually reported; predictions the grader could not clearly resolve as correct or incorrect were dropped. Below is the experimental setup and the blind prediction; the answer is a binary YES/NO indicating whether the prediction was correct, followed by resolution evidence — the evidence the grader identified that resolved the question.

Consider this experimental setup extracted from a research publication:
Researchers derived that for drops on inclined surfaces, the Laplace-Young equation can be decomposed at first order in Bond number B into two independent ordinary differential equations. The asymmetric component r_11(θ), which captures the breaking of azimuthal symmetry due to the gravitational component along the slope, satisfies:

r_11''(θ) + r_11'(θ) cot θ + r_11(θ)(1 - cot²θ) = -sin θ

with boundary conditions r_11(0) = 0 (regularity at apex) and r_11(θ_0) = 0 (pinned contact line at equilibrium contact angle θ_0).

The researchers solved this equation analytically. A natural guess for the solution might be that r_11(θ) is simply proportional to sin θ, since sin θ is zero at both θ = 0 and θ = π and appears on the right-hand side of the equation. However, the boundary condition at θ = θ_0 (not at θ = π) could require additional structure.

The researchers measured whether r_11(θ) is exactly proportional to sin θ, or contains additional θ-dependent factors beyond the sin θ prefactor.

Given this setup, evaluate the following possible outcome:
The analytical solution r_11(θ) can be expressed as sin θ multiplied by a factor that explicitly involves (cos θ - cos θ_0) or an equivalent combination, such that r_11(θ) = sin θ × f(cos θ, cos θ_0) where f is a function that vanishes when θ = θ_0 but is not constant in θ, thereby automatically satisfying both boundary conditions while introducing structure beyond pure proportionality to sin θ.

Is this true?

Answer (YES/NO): YES